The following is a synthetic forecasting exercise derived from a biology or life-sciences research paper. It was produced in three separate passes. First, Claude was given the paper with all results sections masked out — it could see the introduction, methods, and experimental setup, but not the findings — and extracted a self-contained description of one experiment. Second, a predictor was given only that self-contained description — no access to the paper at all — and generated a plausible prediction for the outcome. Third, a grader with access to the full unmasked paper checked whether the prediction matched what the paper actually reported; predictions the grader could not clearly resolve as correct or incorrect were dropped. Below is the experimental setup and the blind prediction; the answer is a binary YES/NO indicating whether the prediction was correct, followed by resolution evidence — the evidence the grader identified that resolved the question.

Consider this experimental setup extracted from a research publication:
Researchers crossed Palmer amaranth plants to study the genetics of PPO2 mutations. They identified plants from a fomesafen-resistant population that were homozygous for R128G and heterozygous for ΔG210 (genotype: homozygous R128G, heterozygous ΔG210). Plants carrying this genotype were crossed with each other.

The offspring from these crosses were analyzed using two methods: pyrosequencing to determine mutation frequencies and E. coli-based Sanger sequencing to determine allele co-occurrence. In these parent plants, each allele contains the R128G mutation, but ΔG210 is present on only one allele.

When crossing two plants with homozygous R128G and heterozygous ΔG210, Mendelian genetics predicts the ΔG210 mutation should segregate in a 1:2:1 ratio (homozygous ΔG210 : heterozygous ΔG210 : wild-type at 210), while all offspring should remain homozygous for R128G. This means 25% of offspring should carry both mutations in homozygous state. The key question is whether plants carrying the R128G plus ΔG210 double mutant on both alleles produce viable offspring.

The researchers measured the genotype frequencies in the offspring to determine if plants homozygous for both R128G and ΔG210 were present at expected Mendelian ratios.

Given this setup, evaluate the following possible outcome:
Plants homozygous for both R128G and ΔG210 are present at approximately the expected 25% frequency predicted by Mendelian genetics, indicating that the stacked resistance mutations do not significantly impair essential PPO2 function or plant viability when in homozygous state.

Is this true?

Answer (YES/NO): NO